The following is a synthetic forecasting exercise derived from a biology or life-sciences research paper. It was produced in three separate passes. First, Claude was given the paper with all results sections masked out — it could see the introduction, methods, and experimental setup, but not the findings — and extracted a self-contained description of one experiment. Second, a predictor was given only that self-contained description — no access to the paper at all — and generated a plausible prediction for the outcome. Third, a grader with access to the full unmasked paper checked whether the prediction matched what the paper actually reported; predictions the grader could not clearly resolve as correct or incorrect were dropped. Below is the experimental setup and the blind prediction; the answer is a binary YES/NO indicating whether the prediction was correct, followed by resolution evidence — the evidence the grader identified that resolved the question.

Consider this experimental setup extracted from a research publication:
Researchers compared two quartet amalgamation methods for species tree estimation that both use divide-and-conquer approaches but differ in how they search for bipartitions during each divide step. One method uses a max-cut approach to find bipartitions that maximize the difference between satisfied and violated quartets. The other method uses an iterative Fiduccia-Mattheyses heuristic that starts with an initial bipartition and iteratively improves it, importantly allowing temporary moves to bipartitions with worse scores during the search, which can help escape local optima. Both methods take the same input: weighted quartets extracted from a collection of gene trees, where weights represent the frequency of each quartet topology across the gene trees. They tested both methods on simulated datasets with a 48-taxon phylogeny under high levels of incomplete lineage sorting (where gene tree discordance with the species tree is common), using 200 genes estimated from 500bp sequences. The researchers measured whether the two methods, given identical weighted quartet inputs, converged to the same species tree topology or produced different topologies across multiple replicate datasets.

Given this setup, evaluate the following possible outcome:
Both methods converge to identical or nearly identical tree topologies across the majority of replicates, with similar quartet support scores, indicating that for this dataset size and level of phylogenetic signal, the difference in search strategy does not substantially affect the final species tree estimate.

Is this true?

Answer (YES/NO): NO